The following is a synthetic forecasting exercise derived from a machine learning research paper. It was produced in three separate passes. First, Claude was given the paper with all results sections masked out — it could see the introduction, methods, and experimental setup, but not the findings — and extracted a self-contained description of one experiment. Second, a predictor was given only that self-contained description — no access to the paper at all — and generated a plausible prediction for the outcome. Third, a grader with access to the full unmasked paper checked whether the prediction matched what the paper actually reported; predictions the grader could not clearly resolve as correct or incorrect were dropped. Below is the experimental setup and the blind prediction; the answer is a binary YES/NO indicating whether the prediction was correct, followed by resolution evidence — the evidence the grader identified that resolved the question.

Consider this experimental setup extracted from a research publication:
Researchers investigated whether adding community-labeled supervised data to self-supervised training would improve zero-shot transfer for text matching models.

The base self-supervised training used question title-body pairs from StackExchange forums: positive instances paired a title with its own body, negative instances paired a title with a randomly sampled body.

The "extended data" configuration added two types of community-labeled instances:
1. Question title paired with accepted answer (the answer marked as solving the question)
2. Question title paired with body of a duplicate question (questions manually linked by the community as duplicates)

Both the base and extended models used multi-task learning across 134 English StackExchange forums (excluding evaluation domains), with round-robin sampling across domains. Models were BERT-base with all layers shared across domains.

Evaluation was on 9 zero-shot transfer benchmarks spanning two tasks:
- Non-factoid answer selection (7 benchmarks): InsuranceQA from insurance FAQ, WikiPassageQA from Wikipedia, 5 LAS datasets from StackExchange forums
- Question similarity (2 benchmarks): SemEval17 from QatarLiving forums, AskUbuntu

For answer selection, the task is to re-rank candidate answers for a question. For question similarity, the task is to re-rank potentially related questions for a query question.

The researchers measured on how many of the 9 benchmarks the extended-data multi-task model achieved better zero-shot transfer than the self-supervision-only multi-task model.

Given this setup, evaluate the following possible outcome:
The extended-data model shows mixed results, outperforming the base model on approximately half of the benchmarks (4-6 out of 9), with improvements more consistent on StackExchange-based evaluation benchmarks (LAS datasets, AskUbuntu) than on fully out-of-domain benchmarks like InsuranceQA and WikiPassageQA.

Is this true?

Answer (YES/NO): NO